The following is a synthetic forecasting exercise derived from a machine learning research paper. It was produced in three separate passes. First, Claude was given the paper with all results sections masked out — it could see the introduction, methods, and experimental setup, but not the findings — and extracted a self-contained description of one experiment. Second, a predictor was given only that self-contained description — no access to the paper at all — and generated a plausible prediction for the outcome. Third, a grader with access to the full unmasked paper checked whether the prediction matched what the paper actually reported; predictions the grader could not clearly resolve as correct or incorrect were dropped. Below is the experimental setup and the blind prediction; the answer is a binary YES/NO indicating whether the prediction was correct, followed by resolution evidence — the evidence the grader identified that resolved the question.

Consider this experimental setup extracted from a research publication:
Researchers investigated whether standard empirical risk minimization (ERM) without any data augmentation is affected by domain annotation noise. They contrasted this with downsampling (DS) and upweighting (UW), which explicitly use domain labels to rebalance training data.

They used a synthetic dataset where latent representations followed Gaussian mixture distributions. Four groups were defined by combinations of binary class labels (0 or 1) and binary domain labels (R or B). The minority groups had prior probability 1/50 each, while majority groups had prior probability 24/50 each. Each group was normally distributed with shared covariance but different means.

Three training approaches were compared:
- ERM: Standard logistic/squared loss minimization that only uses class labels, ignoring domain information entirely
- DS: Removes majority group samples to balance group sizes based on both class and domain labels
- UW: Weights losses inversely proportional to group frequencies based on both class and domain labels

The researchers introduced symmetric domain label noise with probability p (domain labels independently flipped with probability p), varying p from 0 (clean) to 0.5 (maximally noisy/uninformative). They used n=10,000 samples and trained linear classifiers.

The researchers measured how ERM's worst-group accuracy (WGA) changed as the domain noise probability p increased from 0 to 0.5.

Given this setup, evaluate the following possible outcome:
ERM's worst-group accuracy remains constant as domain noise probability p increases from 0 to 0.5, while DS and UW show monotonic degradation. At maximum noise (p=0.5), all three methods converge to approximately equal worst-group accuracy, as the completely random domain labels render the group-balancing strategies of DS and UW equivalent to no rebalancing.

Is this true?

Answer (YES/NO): YES